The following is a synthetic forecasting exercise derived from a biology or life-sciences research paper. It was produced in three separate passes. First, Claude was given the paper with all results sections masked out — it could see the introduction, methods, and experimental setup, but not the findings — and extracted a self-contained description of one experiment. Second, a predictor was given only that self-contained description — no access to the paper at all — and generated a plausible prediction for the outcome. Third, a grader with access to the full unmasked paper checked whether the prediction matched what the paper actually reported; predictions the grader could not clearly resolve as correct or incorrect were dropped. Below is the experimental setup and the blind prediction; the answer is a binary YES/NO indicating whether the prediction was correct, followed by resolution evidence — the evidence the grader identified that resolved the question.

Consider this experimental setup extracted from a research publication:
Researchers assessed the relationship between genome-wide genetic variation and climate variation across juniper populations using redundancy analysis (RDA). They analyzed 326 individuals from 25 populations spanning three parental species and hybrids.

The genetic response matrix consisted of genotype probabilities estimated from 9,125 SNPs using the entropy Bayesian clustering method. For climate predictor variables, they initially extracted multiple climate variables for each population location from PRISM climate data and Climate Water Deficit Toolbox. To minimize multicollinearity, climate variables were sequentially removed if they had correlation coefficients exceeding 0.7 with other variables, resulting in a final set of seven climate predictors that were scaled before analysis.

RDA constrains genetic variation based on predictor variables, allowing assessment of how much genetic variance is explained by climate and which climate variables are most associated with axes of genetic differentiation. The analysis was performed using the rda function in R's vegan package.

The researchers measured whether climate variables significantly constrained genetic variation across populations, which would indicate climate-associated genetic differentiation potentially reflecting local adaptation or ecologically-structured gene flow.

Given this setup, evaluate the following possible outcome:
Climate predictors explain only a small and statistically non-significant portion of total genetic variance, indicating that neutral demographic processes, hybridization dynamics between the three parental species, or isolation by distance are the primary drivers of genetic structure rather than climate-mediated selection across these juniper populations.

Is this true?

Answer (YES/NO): NO